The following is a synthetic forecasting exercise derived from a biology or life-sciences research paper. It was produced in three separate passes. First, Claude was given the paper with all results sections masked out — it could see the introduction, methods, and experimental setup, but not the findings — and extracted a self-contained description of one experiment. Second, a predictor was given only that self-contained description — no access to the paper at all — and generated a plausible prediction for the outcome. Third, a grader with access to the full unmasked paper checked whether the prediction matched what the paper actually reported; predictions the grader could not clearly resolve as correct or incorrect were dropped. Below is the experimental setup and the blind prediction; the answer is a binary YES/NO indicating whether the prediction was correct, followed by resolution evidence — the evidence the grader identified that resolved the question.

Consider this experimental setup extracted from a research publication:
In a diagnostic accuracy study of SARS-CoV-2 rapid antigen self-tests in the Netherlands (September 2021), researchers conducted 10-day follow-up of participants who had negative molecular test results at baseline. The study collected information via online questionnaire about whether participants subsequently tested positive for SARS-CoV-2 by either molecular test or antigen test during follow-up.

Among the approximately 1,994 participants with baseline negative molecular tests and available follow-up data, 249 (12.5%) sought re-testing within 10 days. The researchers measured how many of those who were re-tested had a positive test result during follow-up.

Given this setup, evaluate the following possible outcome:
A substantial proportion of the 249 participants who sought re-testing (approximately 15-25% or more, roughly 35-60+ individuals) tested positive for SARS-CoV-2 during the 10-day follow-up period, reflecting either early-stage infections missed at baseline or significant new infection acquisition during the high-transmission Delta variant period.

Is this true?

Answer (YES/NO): NO